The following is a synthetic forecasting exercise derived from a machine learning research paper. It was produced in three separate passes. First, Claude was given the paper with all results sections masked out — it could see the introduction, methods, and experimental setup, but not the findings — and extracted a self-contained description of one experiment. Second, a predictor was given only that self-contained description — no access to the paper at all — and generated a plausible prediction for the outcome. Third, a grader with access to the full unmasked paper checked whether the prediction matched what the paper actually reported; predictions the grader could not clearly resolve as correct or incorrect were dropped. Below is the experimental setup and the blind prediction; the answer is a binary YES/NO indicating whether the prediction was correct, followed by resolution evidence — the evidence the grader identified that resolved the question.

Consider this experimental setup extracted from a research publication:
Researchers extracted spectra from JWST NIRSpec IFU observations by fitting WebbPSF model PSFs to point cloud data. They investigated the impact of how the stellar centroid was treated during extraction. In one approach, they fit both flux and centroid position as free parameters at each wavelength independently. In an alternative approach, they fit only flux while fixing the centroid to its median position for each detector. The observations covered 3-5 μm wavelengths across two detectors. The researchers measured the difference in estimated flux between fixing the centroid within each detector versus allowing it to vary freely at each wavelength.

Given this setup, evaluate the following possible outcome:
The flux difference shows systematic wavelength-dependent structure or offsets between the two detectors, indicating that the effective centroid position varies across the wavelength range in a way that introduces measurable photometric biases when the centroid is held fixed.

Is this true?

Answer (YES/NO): YES